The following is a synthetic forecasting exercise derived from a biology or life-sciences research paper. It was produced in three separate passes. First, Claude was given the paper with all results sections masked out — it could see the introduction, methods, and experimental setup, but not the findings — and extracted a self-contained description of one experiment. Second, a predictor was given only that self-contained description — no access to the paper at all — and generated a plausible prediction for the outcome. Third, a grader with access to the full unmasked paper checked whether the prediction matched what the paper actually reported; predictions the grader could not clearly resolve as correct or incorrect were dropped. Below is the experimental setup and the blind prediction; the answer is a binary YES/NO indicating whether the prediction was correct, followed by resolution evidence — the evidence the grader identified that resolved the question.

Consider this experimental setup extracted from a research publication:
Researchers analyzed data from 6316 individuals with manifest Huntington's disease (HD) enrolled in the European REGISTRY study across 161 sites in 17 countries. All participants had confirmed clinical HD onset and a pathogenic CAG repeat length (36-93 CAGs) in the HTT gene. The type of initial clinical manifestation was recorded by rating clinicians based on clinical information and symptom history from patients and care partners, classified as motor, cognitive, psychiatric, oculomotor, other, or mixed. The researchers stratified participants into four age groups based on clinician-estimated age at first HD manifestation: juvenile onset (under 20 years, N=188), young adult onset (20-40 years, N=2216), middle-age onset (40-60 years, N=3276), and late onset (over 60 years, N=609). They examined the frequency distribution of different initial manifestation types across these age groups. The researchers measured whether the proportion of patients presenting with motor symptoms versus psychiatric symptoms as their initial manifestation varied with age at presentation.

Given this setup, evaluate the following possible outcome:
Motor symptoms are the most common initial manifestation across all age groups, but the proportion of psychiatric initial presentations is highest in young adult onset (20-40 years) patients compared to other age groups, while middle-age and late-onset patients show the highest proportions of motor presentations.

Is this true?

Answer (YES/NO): NO